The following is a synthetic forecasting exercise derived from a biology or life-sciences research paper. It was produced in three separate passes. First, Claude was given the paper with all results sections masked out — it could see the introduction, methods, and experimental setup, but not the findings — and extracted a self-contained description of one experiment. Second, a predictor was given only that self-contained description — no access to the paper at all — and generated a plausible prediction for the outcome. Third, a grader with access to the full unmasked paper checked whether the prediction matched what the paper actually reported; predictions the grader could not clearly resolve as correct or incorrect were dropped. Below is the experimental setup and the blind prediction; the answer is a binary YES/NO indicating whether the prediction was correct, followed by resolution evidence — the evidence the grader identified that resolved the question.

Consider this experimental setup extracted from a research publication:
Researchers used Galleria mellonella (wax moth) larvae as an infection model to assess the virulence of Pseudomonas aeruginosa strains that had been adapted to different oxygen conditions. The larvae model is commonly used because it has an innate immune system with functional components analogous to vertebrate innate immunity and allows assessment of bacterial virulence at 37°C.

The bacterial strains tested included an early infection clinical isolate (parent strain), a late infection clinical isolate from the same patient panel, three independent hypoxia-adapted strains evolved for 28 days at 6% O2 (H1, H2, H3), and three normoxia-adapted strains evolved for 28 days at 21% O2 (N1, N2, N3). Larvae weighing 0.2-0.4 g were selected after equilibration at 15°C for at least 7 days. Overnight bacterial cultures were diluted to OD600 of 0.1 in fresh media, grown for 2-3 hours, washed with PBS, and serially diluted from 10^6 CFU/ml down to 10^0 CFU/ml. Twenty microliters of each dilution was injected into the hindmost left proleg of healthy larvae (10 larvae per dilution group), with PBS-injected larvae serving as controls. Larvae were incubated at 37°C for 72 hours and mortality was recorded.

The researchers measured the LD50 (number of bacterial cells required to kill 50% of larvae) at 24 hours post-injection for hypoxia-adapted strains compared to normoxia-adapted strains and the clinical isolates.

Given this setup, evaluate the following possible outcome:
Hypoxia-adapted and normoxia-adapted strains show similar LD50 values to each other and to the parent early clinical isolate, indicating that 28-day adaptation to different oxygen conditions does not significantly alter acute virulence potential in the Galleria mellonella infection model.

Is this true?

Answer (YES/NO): YES